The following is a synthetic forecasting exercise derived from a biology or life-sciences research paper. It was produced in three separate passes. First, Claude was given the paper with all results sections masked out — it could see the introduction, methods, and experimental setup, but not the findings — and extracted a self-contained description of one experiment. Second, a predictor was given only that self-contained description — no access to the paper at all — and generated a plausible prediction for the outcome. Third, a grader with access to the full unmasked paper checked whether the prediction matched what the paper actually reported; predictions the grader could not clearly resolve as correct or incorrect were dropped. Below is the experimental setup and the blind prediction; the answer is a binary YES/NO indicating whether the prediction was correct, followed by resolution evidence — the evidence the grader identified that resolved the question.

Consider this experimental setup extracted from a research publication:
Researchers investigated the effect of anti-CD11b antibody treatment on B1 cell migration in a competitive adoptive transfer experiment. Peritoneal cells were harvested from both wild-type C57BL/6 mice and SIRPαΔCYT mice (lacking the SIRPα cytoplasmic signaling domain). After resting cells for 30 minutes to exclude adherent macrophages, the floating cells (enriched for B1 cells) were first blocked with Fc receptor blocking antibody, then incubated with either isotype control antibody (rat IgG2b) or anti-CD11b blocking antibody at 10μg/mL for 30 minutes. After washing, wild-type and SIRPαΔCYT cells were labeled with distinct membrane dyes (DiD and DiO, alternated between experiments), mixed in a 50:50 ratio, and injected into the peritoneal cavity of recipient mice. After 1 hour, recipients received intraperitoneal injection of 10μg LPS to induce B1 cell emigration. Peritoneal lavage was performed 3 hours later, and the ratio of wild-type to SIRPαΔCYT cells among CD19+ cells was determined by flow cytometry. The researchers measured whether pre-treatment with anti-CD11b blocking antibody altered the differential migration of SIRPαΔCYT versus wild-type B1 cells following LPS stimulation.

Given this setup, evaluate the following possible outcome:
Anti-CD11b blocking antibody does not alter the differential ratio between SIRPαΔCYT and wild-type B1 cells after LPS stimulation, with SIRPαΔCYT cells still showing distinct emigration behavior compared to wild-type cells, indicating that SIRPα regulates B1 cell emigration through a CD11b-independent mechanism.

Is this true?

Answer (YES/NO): NO